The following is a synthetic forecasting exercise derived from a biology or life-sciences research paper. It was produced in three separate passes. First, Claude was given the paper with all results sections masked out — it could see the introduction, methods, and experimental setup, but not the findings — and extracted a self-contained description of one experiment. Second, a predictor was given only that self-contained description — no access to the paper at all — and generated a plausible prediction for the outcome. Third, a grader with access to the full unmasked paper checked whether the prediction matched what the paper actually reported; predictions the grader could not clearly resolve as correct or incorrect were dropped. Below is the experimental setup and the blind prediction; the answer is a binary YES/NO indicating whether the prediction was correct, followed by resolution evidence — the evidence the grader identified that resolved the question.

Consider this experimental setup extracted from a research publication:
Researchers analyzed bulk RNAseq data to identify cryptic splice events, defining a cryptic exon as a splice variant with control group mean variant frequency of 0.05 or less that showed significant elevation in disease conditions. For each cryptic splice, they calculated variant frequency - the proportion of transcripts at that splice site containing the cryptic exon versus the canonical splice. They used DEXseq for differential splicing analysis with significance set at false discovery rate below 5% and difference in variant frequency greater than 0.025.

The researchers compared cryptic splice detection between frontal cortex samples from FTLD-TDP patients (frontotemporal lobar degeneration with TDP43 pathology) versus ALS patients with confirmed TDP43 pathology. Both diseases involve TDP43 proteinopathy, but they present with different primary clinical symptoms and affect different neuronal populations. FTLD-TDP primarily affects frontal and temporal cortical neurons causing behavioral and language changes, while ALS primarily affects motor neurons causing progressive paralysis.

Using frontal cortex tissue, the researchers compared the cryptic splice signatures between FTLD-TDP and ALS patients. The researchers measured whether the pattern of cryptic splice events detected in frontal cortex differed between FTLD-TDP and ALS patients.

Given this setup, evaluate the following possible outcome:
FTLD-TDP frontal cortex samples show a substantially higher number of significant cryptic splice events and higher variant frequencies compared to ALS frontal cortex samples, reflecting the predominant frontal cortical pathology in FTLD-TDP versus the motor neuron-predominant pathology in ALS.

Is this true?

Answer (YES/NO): YES